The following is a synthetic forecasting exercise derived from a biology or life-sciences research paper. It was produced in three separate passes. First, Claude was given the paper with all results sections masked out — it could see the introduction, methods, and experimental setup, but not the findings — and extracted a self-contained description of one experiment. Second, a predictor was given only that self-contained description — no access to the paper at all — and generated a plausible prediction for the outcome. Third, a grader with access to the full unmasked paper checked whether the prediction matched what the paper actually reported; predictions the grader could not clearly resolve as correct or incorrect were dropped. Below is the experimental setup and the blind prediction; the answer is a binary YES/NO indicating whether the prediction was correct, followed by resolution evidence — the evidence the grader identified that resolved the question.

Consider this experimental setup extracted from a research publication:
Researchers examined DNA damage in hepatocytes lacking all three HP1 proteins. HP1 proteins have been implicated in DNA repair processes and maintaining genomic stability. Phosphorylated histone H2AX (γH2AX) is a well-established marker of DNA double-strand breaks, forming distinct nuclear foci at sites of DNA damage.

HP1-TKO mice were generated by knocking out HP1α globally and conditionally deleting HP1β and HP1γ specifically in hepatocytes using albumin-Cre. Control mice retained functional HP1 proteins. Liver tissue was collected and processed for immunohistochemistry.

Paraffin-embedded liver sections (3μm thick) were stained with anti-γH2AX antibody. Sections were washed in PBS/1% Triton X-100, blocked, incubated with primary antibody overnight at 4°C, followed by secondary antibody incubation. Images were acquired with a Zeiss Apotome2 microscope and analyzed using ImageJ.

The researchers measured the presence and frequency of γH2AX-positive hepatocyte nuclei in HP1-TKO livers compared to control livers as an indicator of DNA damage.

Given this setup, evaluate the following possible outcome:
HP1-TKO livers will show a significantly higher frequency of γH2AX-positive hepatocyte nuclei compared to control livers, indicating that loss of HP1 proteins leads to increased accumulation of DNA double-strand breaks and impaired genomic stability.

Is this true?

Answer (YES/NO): NO